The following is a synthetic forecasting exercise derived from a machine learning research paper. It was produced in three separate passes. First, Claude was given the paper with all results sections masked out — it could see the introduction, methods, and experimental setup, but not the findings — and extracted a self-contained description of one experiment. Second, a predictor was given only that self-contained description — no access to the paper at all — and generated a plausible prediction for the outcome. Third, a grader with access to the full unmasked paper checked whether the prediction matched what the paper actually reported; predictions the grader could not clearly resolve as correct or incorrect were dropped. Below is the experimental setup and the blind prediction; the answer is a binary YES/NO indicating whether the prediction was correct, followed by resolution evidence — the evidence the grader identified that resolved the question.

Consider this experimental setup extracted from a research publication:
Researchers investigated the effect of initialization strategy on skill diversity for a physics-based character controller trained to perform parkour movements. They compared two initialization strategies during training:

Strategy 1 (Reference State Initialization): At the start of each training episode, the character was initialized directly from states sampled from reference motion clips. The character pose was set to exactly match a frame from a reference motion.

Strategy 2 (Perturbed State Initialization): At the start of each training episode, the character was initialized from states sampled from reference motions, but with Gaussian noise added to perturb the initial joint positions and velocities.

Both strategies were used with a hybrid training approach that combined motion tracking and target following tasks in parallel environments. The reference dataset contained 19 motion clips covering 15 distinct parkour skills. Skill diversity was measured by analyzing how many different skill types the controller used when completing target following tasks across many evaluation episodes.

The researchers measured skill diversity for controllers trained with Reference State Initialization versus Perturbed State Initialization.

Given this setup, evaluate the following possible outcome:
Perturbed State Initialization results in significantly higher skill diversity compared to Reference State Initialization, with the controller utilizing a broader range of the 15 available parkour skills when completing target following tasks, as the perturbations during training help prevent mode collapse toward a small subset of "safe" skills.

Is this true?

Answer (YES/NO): YES